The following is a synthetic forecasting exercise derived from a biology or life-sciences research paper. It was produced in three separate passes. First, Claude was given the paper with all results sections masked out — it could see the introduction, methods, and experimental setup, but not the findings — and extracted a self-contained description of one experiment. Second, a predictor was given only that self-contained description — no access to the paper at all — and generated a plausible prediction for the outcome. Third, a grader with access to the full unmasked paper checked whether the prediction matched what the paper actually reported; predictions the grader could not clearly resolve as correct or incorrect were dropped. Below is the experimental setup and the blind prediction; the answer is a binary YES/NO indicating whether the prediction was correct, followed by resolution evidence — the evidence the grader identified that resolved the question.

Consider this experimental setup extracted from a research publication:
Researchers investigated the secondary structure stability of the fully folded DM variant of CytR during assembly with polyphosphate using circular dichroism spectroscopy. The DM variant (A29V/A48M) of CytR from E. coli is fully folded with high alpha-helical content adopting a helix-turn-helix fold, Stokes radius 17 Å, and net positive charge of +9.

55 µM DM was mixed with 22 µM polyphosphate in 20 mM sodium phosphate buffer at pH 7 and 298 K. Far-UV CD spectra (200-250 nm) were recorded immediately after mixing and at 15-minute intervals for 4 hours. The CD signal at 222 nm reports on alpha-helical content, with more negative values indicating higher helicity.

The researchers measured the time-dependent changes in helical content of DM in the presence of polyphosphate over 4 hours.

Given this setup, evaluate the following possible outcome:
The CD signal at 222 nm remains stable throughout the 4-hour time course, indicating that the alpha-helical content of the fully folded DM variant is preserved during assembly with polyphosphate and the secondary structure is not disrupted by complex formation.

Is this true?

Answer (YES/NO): NO